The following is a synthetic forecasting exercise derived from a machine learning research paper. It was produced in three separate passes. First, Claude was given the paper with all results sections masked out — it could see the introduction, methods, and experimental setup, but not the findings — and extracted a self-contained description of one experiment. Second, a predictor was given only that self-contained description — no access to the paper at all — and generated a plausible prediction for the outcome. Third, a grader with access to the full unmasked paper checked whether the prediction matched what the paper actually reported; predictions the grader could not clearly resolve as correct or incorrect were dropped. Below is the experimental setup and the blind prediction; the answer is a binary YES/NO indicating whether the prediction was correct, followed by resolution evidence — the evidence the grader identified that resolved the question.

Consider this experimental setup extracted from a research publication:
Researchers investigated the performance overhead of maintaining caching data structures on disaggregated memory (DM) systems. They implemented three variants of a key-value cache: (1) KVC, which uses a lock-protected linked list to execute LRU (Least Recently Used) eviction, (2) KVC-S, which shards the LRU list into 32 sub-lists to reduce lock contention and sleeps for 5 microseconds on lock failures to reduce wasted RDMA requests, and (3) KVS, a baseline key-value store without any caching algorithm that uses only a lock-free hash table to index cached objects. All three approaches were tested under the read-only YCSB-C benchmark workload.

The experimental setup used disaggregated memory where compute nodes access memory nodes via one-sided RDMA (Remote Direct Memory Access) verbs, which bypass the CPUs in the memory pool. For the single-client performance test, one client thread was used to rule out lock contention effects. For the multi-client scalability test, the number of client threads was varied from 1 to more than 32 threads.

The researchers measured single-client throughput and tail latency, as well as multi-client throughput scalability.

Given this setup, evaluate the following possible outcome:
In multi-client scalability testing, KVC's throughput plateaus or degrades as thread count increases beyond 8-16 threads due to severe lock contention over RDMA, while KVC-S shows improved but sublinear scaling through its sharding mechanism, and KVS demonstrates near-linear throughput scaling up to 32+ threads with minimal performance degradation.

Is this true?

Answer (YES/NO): NO